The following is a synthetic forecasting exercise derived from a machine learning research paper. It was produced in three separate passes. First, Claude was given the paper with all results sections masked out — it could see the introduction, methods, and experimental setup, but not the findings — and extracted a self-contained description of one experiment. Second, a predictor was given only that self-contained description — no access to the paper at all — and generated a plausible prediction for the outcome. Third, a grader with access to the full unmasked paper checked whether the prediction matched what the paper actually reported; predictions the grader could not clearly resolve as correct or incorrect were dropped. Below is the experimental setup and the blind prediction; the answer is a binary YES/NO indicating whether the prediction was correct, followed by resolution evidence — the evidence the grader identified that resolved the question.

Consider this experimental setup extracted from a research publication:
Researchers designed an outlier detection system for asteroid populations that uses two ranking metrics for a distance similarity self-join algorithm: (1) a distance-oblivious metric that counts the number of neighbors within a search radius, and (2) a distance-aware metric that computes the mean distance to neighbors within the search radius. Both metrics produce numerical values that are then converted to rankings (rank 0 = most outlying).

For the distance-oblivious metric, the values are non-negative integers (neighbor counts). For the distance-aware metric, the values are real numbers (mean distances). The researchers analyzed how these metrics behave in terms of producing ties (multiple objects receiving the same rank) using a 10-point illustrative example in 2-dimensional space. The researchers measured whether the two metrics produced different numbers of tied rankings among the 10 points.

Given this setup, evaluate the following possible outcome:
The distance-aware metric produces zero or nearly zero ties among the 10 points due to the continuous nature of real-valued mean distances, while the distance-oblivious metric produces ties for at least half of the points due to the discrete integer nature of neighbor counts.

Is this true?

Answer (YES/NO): YES